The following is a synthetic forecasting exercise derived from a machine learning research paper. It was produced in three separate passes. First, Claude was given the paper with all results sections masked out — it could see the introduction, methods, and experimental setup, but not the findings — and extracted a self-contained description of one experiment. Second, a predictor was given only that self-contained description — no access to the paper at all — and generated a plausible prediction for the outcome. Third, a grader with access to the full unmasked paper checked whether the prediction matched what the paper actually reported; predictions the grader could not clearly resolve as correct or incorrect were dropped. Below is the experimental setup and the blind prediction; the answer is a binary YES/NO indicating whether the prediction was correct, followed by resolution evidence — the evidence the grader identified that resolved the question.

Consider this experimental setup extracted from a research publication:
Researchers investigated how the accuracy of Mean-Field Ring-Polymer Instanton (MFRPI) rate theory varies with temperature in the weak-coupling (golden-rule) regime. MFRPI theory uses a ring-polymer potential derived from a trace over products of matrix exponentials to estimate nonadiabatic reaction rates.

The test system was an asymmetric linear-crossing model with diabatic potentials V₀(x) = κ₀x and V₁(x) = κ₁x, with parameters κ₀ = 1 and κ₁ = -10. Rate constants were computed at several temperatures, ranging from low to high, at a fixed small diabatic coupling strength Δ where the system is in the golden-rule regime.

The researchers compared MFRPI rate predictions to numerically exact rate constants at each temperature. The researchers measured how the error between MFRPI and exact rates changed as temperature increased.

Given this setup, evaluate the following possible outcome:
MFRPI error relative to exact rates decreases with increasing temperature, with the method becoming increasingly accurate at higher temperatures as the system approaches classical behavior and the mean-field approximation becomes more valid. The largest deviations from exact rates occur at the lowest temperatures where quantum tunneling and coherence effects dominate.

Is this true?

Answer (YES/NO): NO